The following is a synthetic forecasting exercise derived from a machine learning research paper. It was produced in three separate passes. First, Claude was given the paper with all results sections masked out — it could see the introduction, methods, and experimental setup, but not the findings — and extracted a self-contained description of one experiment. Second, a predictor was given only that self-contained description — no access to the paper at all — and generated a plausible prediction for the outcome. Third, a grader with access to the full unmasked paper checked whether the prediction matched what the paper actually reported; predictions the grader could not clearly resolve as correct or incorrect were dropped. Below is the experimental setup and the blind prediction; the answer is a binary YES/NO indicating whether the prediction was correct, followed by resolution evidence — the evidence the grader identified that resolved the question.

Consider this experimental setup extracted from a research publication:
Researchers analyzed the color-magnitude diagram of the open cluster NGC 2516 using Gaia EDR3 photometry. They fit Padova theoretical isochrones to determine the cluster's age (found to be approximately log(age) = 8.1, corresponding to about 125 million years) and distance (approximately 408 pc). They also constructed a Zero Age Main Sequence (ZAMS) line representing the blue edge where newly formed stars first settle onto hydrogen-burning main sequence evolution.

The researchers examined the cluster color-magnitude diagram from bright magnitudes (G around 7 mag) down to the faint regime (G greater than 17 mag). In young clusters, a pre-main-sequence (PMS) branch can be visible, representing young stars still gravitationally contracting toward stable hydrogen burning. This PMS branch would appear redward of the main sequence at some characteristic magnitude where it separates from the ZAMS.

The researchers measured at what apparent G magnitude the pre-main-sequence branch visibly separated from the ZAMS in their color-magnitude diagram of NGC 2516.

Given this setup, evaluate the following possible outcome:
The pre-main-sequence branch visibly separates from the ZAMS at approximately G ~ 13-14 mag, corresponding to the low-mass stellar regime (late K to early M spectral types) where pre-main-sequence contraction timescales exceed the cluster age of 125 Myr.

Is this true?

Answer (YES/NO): NO